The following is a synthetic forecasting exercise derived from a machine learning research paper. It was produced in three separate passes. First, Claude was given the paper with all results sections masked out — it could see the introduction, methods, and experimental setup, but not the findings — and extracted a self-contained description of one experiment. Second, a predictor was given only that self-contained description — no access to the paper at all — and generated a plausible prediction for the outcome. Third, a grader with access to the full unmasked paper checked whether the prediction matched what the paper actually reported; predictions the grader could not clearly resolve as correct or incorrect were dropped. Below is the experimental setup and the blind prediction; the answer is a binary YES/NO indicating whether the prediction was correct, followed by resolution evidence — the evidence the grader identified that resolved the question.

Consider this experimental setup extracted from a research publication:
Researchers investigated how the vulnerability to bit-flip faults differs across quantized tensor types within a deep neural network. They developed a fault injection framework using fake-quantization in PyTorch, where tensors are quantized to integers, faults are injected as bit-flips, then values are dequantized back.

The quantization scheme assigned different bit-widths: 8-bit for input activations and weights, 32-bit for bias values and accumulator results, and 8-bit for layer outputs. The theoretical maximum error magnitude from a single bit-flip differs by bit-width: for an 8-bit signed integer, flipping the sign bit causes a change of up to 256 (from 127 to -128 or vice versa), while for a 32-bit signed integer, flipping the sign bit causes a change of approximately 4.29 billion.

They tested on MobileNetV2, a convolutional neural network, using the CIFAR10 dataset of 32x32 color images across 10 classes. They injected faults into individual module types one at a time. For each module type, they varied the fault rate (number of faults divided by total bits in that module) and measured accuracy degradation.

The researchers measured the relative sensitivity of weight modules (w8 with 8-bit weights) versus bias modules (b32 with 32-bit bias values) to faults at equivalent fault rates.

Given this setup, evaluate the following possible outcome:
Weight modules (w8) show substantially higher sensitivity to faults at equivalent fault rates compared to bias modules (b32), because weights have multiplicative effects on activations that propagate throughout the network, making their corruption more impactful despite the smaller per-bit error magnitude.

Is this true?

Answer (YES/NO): NO